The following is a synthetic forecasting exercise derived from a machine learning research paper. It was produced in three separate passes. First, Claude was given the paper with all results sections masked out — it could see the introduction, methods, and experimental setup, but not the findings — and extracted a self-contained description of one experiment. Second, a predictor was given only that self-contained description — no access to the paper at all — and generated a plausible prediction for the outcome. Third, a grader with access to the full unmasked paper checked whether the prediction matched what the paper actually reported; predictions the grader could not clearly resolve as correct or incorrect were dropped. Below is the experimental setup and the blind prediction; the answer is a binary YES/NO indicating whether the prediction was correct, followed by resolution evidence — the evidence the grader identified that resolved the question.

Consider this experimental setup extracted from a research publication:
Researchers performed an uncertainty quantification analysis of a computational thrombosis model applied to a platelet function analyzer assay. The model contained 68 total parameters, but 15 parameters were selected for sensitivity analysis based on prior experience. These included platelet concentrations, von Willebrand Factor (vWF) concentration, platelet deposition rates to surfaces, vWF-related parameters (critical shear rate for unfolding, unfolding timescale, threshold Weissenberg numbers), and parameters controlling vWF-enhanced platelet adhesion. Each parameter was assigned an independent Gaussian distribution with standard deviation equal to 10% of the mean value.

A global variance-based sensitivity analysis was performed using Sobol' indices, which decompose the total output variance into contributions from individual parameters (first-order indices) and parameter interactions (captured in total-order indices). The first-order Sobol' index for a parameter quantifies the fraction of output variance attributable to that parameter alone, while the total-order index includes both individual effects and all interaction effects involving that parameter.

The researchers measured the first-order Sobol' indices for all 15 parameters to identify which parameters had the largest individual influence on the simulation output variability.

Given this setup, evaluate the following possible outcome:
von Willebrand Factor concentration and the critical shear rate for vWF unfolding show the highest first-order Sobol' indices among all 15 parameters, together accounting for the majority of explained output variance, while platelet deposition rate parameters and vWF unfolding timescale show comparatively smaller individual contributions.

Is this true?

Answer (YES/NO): NO